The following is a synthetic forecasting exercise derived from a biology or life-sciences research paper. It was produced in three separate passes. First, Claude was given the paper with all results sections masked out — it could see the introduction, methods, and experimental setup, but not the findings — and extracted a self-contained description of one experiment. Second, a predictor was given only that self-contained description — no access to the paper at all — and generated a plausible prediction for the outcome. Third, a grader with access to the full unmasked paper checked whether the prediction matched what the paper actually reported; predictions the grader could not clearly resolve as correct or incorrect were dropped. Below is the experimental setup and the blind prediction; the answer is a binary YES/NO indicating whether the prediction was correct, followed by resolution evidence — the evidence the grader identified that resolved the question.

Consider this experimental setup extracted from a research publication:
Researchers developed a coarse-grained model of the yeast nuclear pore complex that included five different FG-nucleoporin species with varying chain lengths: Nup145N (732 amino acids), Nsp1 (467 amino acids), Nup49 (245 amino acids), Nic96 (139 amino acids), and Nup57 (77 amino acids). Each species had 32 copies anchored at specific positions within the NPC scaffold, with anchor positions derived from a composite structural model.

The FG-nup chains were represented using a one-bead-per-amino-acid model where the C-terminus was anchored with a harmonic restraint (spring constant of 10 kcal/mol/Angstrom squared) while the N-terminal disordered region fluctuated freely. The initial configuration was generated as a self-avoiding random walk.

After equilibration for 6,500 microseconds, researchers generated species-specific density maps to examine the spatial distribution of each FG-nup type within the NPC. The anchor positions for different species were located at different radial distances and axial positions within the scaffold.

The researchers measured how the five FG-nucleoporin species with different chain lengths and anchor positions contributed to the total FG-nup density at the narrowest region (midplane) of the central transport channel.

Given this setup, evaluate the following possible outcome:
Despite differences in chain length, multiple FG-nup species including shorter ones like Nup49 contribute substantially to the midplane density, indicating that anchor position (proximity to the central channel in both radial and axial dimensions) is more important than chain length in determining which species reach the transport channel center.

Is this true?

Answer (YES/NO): YES